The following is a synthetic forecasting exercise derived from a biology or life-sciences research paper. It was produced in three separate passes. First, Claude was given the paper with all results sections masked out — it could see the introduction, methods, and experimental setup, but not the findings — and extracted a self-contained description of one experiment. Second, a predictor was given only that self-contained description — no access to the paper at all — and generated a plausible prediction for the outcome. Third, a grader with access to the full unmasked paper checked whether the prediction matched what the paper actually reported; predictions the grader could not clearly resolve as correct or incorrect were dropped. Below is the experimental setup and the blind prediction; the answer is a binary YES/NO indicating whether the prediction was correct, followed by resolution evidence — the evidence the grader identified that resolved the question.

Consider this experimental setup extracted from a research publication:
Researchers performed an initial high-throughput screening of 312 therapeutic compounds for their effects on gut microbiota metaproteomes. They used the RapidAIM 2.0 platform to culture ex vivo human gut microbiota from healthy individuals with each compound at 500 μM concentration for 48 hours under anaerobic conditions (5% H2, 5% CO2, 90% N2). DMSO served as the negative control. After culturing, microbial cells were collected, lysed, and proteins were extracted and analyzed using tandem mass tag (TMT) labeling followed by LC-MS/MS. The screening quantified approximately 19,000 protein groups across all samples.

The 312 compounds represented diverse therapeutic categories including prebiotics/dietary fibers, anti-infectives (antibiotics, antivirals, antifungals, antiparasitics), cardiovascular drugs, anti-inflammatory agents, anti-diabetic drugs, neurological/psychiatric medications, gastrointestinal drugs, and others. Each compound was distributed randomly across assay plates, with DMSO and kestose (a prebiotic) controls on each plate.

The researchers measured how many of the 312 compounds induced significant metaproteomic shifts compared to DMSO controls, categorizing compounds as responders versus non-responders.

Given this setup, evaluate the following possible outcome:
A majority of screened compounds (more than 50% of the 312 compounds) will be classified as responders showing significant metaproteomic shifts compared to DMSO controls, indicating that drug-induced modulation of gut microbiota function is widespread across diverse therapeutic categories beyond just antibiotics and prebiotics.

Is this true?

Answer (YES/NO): NO